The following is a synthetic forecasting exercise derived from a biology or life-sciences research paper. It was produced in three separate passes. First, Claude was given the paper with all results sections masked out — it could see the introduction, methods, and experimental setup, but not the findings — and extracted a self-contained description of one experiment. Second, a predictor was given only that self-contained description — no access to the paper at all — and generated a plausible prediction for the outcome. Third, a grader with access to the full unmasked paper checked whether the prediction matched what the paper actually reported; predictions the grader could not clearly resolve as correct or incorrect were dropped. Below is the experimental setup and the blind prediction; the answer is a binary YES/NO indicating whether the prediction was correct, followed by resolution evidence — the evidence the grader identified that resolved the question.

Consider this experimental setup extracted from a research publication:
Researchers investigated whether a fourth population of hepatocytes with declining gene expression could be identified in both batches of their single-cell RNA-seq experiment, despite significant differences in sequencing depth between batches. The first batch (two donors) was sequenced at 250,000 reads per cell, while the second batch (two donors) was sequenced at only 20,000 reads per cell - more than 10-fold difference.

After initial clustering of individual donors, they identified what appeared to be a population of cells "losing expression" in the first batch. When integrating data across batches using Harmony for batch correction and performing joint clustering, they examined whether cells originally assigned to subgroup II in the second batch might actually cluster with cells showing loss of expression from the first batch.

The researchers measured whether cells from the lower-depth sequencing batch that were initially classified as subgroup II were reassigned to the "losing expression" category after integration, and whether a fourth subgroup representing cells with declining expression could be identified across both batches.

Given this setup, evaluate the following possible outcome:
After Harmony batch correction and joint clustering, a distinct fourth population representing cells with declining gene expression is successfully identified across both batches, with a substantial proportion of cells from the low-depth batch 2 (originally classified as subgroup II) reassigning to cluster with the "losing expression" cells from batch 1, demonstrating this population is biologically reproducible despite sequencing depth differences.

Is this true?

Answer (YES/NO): YES